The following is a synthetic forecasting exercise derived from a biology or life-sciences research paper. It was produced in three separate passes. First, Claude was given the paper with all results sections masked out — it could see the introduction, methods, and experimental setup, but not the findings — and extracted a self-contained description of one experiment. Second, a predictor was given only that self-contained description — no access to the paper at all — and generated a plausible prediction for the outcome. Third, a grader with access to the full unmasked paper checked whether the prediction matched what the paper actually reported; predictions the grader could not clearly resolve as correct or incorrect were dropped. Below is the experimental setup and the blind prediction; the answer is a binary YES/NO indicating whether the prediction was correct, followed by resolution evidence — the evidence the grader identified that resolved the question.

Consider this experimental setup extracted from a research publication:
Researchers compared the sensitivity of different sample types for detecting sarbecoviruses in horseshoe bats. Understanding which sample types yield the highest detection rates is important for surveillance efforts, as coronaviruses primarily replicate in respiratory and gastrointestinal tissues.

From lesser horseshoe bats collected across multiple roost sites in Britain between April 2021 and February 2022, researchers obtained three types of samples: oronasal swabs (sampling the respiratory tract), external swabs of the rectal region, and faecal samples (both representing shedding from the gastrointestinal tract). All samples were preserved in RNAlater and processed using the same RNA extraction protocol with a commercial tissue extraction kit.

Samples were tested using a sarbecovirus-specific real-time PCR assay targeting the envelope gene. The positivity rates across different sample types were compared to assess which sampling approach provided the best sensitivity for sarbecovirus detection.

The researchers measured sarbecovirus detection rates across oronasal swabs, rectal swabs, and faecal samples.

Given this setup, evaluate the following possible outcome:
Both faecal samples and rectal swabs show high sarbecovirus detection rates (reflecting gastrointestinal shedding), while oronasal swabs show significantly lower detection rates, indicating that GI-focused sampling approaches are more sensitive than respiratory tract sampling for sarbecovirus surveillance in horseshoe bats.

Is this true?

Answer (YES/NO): NO